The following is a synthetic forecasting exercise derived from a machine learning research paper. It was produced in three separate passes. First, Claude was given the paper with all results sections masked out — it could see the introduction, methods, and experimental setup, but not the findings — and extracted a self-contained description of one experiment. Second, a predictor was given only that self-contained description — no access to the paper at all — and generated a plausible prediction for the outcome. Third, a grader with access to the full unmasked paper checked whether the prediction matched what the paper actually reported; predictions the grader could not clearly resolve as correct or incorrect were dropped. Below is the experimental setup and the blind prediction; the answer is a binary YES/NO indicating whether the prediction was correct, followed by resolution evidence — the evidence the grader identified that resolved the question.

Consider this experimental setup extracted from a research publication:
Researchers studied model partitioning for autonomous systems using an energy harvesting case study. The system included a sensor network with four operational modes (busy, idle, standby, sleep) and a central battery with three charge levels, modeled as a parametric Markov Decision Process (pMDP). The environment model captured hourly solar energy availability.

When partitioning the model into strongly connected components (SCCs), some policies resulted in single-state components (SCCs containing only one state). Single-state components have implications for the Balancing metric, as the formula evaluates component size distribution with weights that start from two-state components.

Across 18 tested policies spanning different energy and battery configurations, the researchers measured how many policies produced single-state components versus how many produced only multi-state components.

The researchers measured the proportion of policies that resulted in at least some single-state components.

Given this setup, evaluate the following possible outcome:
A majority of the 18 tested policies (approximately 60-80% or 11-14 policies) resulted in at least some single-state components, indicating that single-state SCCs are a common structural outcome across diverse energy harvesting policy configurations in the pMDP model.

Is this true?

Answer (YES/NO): NO